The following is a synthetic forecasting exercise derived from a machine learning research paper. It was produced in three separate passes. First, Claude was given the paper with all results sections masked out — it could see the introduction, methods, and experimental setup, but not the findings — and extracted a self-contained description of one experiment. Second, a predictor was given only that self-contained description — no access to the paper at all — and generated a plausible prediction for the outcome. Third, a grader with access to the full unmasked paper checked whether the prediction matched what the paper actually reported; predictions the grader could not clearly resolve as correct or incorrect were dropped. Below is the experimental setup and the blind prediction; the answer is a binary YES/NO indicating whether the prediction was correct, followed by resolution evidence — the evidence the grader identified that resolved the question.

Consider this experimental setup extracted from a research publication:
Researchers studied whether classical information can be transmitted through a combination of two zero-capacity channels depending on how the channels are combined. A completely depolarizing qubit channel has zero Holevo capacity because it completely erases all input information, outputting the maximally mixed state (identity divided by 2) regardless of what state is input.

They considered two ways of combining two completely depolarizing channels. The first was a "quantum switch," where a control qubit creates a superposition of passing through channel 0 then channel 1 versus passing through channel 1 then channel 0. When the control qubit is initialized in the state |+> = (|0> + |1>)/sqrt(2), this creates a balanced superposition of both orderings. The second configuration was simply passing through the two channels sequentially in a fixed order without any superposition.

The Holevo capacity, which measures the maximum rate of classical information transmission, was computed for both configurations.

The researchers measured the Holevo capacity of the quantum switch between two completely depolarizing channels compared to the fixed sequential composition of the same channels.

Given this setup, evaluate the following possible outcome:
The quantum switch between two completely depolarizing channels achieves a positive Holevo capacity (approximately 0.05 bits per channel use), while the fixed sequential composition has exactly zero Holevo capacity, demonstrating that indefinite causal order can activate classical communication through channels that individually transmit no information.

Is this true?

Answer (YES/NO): YES